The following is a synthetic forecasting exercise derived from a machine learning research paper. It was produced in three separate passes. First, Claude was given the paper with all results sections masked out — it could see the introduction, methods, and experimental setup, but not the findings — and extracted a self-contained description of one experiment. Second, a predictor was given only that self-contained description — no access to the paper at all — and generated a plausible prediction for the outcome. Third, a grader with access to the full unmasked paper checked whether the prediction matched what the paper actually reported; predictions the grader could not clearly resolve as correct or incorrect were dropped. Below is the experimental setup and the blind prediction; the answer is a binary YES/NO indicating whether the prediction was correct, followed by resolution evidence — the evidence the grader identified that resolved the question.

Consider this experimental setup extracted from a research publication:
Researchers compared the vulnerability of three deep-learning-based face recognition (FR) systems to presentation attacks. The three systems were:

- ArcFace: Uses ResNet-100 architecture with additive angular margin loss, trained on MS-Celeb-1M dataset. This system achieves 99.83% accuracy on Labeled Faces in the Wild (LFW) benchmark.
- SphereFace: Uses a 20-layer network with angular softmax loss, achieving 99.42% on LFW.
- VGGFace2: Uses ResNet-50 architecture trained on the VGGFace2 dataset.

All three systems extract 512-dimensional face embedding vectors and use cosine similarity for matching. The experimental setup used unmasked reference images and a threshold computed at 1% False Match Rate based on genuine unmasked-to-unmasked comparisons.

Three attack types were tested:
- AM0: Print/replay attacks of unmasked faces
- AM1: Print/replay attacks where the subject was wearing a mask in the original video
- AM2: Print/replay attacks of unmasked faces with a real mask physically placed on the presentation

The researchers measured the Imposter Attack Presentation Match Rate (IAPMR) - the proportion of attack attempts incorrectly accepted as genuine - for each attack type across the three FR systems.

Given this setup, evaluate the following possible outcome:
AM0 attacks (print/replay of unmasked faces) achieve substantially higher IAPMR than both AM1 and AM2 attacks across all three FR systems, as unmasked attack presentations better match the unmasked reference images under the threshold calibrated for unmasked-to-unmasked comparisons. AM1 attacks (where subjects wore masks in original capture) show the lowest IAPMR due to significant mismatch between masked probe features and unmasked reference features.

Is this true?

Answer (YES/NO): NO